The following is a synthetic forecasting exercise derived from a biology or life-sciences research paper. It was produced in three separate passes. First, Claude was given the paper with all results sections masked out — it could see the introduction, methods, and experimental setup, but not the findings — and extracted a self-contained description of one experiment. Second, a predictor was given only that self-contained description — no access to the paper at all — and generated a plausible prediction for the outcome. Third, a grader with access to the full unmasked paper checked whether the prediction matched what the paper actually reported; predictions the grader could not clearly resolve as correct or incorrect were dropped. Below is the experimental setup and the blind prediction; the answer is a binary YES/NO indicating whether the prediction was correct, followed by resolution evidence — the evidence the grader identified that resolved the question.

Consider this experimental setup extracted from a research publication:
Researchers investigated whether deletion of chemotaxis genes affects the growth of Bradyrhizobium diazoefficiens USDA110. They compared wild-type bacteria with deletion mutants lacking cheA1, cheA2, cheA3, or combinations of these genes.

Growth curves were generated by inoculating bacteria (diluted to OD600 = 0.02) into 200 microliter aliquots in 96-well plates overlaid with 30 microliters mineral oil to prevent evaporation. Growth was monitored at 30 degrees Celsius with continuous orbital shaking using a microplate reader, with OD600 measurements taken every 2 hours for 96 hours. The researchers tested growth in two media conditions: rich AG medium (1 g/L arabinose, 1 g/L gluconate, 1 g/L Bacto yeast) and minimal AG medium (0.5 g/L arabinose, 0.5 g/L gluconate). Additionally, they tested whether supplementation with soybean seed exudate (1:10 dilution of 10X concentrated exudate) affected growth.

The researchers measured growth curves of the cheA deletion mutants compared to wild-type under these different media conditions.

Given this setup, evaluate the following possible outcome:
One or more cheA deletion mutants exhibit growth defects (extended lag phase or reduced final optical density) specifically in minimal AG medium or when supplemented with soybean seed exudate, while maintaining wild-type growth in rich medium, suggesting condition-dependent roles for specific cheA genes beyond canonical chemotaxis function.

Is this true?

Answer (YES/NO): NO